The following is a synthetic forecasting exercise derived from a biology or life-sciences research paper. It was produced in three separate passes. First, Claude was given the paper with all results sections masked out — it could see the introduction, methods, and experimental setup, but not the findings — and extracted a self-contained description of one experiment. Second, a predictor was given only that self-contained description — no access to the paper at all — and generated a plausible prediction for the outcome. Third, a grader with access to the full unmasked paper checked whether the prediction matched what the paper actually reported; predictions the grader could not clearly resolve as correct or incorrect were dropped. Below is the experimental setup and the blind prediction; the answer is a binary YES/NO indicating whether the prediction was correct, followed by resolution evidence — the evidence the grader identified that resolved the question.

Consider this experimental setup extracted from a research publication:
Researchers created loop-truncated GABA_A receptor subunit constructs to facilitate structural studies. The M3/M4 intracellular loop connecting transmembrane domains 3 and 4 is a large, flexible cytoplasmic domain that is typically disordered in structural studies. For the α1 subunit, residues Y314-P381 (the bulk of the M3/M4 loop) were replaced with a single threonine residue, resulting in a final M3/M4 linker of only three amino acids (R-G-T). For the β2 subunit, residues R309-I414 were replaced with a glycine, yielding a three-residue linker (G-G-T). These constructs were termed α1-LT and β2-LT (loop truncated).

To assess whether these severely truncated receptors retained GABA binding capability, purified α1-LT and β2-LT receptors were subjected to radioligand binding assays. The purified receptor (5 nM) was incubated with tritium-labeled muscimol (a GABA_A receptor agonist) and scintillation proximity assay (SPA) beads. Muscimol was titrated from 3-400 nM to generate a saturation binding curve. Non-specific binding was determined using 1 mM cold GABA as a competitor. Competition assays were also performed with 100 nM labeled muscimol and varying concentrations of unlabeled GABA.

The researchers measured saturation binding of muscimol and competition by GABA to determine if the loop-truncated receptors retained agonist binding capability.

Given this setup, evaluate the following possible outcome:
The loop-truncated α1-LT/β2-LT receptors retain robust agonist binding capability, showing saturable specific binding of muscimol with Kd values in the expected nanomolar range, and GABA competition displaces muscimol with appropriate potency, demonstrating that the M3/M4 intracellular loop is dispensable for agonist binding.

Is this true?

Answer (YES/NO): YES